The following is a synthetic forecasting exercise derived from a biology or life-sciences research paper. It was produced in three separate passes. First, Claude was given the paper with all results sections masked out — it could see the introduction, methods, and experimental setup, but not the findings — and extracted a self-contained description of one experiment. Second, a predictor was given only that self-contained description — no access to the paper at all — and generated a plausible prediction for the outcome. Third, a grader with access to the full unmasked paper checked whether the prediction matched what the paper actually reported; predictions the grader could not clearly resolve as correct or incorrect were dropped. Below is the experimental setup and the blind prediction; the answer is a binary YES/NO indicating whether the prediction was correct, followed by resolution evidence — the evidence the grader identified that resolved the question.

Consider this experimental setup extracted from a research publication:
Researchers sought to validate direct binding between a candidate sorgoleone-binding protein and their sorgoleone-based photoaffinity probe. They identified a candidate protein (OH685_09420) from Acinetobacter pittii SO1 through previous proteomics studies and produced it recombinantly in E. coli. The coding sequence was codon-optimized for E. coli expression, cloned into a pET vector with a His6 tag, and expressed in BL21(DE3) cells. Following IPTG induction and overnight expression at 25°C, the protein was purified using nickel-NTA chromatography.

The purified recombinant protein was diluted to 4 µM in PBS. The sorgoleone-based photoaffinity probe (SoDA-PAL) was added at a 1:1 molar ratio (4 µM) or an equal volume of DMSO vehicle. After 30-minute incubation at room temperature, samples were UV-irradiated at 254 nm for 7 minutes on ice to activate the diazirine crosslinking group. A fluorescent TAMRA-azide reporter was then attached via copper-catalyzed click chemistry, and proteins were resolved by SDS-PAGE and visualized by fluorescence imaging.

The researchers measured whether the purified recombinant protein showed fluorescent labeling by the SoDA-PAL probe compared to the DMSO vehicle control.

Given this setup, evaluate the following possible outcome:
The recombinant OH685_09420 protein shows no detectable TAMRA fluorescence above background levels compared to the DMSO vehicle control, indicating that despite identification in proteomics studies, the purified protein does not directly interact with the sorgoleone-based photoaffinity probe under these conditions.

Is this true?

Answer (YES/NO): NO